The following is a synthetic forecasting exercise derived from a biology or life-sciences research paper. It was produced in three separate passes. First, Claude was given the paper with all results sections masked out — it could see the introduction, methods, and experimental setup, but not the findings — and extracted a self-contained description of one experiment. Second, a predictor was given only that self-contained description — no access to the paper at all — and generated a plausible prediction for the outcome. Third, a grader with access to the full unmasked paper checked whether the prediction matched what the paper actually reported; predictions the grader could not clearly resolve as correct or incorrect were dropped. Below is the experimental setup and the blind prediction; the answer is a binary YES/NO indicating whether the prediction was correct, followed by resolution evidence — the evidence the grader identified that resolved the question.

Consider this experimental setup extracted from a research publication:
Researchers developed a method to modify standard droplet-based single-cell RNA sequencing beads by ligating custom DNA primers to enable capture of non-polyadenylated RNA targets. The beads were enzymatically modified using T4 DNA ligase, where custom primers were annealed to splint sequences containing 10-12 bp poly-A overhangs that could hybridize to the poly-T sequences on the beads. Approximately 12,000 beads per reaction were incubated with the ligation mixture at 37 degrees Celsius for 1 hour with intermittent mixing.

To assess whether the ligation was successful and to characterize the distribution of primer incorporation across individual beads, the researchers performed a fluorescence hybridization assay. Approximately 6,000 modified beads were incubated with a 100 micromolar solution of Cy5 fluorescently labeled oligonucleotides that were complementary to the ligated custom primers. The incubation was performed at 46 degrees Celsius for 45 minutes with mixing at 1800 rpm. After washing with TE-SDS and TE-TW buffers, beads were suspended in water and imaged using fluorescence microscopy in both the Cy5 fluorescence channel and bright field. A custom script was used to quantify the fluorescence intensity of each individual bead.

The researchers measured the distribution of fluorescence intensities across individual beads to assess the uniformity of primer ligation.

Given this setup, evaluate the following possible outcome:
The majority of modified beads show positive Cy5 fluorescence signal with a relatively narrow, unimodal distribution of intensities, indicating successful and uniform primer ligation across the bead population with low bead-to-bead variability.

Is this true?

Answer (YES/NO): YES